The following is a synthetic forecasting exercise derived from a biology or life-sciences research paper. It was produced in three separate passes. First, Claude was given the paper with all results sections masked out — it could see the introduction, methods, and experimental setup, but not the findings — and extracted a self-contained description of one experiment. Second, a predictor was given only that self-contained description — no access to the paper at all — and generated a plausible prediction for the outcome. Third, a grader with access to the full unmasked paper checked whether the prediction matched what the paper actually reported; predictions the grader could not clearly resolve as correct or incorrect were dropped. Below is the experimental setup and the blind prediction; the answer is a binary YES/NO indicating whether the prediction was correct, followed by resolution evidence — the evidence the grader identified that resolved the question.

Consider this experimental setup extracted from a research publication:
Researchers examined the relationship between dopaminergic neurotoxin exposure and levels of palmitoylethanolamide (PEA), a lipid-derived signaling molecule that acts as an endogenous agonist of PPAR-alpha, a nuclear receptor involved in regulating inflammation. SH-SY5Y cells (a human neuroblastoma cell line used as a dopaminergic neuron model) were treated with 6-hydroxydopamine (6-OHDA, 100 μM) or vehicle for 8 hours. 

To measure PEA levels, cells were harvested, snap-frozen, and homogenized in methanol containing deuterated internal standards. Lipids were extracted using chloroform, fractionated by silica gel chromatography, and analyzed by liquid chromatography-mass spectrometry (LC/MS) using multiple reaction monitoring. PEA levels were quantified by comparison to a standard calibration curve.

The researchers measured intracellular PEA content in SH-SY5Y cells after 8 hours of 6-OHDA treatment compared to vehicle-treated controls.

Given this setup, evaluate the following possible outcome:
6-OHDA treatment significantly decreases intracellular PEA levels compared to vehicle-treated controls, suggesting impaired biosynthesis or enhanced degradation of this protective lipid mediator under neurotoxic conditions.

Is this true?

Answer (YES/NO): YES